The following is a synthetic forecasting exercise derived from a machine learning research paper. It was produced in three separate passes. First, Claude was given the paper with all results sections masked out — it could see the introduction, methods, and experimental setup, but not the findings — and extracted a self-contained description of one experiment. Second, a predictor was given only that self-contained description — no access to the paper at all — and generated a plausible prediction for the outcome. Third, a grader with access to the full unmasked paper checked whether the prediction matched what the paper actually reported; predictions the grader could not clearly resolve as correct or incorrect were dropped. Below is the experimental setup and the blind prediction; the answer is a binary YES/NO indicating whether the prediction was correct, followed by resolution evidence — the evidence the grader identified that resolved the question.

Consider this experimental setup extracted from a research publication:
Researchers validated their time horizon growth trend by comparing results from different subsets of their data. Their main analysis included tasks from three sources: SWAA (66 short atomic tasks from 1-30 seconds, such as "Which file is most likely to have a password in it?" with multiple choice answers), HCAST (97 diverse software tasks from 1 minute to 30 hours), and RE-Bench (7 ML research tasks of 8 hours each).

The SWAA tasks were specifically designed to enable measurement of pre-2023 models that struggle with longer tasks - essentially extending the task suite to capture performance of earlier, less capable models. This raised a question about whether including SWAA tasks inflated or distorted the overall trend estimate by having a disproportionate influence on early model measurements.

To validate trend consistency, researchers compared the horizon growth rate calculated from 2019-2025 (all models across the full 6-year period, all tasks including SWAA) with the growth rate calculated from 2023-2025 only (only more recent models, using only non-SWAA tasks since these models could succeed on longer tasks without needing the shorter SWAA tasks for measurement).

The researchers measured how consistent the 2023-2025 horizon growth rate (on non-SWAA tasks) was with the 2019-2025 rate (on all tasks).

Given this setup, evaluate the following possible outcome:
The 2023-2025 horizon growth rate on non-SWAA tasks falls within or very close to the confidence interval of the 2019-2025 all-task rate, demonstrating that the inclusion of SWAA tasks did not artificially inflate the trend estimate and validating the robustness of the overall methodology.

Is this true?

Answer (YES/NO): YES